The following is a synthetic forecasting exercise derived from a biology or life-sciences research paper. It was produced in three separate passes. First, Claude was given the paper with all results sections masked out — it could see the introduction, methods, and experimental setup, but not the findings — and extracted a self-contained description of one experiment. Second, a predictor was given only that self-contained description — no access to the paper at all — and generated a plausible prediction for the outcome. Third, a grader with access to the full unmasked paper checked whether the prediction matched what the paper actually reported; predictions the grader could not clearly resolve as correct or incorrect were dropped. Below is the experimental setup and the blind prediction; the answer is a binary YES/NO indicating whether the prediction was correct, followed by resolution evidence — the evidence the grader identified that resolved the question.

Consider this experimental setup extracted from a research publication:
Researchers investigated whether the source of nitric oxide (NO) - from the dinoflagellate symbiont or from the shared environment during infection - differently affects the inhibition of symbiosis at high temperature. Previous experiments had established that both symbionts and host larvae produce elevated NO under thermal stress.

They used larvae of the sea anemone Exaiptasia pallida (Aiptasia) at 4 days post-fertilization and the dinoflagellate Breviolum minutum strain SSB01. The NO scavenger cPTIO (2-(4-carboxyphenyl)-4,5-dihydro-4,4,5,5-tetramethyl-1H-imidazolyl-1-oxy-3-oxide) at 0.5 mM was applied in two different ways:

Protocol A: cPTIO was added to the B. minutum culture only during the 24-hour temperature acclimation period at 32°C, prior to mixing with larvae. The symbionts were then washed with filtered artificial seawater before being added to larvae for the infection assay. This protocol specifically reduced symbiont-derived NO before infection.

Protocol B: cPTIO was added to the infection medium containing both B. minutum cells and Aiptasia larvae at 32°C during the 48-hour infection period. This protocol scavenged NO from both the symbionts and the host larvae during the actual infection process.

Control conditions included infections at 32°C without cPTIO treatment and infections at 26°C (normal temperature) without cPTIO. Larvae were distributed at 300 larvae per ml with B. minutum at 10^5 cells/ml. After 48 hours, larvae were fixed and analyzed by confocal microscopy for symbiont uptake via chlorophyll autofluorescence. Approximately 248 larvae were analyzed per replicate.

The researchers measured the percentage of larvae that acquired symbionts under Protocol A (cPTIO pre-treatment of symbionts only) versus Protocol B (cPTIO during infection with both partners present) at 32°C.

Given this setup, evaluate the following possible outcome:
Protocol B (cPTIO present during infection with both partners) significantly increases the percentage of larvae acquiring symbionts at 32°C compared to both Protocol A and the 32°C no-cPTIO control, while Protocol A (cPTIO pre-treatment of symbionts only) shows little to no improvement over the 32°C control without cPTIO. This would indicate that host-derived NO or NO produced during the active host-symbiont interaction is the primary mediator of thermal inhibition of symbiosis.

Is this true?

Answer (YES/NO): NO